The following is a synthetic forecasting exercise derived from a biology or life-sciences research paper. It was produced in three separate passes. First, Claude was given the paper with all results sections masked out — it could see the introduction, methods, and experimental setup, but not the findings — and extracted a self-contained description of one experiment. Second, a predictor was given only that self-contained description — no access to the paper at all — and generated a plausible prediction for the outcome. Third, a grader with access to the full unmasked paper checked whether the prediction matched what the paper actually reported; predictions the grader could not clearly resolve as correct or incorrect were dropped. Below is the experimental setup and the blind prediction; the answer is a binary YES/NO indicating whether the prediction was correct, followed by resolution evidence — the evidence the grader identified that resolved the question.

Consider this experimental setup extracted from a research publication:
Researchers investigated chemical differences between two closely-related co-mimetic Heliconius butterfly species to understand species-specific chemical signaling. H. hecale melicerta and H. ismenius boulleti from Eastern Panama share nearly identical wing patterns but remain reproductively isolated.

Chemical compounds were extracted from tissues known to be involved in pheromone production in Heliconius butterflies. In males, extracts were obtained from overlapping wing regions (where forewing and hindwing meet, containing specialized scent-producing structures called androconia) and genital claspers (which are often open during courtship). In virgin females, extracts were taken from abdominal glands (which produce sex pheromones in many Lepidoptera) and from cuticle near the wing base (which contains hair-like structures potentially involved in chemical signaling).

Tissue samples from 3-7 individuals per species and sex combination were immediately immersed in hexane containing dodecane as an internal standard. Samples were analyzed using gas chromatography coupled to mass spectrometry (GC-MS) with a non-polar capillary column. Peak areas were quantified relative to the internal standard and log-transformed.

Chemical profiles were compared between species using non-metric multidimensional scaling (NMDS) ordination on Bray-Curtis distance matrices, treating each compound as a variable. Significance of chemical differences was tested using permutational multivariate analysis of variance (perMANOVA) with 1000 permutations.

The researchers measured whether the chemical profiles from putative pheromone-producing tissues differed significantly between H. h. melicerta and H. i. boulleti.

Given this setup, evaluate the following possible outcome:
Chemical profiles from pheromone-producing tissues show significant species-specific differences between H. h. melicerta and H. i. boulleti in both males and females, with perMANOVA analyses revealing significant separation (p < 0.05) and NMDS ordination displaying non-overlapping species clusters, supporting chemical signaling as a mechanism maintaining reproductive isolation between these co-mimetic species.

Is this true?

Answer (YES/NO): NO